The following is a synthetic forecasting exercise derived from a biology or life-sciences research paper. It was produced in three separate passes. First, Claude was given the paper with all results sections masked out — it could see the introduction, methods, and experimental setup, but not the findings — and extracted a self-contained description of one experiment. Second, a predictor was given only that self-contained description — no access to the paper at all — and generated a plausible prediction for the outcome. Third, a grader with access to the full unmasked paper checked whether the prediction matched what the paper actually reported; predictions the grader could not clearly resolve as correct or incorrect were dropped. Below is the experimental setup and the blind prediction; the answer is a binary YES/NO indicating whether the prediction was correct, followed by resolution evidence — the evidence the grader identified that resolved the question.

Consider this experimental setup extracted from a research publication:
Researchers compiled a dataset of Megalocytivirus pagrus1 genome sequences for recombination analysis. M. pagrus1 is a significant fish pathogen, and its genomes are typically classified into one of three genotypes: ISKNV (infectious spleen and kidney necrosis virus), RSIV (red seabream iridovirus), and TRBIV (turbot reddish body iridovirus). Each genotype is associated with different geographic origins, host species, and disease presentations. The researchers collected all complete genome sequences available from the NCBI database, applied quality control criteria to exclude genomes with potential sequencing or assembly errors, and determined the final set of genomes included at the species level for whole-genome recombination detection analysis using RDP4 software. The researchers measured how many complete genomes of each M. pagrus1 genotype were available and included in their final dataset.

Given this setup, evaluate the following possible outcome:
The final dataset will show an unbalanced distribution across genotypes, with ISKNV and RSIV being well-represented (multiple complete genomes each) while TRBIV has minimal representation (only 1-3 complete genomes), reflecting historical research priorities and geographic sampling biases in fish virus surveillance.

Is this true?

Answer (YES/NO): YES